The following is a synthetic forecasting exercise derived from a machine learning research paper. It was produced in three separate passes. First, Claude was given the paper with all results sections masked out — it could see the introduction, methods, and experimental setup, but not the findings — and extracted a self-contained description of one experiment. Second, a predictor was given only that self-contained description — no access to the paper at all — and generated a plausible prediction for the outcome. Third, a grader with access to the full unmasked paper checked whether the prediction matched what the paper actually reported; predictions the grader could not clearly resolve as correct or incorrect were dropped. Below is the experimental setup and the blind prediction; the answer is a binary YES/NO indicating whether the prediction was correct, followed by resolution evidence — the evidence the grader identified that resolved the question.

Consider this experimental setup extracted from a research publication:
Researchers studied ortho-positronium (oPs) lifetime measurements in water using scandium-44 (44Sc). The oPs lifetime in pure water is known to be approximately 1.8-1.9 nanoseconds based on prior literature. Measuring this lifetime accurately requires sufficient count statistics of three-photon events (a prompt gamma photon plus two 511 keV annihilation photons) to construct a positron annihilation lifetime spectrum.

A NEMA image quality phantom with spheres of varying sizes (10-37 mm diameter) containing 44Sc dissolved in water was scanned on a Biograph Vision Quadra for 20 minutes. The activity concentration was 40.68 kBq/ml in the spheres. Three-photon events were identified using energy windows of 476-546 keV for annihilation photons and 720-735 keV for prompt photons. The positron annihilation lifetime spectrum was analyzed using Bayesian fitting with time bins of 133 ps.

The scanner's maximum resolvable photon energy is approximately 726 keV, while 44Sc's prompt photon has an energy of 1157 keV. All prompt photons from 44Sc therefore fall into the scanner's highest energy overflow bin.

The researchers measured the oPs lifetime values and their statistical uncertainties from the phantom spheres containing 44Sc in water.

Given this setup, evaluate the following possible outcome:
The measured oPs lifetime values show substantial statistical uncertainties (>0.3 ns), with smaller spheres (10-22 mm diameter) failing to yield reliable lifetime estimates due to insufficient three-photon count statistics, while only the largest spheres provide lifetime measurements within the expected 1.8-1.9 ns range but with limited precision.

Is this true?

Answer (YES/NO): NO